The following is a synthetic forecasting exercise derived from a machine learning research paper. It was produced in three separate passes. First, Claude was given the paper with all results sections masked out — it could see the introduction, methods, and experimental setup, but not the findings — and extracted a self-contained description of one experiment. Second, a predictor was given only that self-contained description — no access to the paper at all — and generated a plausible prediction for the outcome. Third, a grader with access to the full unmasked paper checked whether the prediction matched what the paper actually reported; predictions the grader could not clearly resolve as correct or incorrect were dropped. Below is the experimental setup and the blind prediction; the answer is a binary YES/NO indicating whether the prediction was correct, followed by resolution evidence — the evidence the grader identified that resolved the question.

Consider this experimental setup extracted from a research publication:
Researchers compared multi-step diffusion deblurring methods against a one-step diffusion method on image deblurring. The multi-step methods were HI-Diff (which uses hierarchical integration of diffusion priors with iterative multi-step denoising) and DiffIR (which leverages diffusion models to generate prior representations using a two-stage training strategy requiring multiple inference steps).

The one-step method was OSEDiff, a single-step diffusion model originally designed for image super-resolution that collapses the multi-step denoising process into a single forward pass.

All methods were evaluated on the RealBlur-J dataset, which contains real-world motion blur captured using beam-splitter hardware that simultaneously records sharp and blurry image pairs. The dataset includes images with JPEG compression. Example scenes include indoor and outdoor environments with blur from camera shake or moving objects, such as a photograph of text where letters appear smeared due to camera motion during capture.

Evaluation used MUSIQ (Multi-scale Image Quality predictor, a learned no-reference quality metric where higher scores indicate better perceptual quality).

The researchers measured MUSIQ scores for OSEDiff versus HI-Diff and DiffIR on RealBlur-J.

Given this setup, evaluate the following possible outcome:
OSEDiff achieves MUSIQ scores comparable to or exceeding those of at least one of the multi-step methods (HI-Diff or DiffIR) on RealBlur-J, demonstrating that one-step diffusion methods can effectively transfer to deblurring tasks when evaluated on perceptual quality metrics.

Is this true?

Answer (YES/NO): NO